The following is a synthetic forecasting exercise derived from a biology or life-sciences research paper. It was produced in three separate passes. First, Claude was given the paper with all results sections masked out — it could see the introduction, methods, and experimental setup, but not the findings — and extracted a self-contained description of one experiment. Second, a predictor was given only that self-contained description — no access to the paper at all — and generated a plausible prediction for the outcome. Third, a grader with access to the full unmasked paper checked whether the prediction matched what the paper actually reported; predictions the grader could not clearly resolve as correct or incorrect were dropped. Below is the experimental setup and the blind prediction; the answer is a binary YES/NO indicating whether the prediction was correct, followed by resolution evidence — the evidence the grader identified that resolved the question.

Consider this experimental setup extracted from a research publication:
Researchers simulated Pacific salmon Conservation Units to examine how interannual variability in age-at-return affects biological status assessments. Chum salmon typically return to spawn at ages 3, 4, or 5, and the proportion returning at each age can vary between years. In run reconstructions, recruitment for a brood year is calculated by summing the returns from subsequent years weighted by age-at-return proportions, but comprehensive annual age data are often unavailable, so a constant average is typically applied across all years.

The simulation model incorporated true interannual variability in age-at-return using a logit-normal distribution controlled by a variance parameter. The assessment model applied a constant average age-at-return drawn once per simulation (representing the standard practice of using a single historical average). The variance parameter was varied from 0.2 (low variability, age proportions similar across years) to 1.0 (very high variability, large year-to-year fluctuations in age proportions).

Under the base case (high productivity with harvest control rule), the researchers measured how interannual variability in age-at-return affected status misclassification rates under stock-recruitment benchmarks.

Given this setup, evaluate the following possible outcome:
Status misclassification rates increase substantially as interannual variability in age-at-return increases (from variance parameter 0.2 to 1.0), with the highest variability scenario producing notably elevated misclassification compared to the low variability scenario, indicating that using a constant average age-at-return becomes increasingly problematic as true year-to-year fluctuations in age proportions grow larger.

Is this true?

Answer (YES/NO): NO